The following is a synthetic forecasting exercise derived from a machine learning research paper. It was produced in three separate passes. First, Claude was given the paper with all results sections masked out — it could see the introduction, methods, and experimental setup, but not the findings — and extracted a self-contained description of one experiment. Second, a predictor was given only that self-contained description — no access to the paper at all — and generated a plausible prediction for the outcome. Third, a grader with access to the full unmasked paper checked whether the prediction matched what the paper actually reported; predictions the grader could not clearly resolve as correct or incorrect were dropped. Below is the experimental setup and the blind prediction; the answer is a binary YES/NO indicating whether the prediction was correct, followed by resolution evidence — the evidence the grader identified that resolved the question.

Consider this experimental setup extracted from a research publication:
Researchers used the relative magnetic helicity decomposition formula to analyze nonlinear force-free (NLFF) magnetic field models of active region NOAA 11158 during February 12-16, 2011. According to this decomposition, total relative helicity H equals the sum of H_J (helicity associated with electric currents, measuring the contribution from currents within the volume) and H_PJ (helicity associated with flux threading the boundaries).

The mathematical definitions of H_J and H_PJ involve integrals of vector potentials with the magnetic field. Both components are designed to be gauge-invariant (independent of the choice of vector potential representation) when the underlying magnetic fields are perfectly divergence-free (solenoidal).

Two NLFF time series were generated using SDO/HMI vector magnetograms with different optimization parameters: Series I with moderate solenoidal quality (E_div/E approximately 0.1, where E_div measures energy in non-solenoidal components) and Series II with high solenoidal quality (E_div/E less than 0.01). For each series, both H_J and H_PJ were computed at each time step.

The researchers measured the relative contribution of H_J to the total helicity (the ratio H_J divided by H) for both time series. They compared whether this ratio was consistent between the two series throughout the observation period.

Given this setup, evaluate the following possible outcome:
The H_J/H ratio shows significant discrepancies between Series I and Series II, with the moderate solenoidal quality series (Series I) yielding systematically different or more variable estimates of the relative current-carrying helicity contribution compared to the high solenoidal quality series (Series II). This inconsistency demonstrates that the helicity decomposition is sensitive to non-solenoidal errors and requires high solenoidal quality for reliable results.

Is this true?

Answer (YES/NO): YES